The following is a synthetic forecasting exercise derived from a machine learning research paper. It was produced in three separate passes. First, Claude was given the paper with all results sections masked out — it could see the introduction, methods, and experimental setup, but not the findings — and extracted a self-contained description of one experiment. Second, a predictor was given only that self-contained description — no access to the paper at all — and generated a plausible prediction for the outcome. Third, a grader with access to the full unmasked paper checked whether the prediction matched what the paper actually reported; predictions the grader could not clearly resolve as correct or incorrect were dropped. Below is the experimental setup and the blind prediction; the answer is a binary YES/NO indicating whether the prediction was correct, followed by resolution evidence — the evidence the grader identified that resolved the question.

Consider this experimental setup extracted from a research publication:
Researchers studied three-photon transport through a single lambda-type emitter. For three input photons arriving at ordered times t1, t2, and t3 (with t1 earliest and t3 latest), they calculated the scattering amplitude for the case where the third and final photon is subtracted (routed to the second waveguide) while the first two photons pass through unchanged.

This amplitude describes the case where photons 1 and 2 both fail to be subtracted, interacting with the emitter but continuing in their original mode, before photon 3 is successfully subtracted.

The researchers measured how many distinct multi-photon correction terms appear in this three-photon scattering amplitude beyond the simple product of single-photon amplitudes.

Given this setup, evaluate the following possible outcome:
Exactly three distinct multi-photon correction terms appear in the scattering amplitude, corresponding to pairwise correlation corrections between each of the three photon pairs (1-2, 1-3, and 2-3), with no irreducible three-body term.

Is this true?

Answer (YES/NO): NO